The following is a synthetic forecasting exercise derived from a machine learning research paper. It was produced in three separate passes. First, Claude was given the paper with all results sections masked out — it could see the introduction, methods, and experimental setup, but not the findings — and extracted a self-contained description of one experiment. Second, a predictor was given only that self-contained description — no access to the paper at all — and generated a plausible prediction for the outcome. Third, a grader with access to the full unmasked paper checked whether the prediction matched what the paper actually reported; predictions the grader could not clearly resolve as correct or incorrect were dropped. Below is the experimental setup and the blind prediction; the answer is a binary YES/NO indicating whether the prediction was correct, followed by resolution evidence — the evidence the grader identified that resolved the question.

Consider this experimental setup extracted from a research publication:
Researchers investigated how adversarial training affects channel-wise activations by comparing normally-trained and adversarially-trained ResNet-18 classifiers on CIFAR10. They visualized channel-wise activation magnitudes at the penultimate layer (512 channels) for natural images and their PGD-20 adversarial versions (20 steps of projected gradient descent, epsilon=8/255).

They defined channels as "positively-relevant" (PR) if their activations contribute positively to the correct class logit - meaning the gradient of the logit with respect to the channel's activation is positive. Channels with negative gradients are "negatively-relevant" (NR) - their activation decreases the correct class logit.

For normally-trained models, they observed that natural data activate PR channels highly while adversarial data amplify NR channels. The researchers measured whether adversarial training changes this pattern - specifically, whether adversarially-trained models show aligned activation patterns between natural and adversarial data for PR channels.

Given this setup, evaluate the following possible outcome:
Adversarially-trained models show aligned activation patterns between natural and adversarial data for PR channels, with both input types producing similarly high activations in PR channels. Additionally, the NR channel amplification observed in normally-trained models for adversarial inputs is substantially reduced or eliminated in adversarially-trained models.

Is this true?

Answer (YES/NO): NO